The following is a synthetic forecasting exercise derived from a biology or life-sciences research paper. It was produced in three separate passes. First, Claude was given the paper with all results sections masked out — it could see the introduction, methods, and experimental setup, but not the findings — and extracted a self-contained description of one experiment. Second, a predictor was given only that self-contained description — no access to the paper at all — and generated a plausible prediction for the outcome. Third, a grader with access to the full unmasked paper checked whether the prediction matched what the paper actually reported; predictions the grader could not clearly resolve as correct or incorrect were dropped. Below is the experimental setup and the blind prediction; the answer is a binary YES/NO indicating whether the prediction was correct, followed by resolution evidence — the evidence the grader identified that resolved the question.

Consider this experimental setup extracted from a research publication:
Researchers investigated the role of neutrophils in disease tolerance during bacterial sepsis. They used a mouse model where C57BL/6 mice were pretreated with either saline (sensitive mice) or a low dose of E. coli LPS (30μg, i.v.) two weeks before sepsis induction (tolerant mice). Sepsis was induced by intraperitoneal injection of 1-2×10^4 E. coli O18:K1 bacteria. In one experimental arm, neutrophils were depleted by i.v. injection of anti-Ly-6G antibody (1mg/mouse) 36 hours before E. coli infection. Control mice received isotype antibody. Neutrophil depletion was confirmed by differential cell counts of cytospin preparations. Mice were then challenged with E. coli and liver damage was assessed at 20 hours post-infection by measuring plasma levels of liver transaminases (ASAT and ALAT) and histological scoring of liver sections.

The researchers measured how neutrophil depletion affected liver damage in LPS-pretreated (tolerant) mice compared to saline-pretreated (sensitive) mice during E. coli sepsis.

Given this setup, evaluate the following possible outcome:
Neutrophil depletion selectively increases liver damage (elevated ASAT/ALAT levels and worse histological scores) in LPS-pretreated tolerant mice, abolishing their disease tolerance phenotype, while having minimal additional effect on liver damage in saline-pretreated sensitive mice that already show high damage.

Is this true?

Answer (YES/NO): NO